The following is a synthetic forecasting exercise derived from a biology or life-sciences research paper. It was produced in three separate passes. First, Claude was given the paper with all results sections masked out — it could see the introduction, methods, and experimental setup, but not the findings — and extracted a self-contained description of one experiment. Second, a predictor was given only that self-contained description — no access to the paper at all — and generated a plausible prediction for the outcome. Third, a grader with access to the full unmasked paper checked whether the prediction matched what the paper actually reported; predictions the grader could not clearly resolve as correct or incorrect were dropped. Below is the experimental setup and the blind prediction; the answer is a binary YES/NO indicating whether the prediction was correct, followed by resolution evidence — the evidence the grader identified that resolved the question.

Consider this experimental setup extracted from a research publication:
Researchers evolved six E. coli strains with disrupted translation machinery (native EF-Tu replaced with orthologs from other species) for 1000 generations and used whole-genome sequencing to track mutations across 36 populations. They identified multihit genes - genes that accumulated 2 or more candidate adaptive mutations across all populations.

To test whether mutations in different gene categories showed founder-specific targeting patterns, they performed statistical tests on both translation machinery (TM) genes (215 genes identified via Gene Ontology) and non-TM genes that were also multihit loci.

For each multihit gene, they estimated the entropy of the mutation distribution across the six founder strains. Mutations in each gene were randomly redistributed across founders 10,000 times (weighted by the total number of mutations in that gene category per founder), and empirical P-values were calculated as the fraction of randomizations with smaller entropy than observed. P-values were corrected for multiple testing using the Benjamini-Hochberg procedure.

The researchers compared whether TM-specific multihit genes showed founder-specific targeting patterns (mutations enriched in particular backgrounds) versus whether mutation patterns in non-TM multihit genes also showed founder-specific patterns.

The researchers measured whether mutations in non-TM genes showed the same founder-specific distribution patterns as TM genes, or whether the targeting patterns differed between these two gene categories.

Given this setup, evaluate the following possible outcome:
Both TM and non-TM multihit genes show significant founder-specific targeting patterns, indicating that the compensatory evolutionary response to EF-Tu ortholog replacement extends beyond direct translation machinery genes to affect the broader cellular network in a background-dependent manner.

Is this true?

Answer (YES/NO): YES